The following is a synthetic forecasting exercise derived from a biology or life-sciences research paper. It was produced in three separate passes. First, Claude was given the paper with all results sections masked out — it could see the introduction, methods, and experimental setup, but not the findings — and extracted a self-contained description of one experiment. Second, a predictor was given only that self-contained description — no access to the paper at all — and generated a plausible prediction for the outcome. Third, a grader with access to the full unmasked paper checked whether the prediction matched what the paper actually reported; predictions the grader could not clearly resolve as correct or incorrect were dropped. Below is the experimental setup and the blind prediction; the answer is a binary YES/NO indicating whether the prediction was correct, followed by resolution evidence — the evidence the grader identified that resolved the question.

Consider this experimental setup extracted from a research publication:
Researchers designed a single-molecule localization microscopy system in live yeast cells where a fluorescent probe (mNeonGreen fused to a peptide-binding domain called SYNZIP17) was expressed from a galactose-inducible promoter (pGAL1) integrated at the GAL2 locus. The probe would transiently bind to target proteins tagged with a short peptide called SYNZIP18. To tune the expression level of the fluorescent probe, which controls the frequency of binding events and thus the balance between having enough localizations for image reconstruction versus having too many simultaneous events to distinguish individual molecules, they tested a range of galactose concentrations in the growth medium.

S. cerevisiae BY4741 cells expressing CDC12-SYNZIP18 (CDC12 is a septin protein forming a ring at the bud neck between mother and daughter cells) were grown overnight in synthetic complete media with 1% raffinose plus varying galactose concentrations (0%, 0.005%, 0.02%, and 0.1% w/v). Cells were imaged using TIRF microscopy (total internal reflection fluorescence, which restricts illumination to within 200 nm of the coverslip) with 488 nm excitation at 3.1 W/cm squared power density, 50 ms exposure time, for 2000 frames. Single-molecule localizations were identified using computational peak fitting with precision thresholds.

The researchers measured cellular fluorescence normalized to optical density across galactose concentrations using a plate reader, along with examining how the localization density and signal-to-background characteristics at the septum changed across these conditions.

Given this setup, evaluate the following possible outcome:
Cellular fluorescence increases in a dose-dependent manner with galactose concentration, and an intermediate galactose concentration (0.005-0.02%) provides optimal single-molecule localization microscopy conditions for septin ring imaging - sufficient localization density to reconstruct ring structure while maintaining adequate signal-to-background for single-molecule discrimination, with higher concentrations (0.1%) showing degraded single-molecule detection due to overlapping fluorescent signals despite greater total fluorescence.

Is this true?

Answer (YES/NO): NO